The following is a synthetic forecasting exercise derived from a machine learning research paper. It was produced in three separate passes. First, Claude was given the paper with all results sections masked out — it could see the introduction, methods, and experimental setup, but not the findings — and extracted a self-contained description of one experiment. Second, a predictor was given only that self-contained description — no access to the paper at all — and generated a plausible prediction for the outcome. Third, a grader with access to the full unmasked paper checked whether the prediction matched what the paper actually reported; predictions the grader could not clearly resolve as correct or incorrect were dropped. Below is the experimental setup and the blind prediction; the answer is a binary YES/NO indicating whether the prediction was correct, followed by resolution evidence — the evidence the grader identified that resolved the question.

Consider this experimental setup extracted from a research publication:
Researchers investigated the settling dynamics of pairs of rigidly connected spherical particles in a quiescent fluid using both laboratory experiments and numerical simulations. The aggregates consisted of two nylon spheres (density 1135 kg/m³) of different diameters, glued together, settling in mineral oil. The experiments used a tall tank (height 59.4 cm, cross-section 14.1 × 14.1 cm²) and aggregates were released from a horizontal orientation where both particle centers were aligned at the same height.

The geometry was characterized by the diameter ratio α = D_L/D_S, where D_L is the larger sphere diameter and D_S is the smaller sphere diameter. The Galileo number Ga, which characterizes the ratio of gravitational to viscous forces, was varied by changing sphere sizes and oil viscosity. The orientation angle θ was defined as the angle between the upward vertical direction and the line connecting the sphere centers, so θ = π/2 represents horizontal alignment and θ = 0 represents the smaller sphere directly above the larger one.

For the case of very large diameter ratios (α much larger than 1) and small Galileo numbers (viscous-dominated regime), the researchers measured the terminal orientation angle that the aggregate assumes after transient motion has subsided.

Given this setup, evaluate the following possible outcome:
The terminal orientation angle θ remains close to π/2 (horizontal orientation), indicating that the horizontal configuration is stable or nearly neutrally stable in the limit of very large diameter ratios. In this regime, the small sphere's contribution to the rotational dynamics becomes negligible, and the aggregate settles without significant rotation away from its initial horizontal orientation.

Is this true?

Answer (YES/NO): NO